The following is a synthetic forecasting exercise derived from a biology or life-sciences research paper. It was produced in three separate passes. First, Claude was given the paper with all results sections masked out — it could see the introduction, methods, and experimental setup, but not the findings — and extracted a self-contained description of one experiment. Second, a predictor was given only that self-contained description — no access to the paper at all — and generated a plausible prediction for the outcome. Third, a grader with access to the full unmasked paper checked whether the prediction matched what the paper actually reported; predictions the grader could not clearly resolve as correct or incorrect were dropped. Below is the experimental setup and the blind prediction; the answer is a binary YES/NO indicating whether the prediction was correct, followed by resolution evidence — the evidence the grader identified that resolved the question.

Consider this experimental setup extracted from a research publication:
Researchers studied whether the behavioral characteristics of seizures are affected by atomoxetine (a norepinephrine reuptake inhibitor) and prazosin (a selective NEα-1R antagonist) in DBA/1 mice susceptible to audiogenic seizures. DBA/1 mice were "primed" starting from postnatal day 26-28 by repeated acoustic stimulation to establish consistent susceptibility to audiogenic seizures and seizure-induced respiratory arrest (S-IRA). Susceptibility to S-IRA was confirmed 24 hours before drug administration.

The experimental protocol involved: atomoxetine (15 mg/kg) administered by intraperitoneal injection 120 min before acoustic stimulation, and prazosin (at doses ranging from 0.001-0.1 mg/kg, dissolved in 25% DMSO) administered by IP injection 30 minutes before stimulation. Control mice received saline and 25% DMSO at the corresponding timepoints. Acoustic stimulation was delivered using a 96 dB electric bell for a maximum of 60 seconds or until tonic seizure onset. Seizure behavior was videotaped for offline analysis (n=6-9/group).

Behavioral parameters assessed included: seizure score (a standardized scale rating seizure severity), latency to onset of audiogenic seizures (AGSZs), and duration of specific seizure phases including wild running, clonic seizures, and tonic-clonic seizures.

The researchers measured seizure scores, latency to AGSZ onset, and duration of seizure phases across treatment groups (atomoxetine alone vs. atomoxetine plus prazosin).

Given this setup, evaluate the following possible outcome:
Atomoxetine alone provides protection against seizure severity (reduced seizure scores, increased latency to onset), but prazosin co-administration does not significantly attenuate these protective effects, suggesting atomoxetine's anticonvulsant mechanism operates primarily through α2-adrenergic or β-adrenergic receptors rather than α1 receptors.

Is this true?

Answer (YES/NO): NO